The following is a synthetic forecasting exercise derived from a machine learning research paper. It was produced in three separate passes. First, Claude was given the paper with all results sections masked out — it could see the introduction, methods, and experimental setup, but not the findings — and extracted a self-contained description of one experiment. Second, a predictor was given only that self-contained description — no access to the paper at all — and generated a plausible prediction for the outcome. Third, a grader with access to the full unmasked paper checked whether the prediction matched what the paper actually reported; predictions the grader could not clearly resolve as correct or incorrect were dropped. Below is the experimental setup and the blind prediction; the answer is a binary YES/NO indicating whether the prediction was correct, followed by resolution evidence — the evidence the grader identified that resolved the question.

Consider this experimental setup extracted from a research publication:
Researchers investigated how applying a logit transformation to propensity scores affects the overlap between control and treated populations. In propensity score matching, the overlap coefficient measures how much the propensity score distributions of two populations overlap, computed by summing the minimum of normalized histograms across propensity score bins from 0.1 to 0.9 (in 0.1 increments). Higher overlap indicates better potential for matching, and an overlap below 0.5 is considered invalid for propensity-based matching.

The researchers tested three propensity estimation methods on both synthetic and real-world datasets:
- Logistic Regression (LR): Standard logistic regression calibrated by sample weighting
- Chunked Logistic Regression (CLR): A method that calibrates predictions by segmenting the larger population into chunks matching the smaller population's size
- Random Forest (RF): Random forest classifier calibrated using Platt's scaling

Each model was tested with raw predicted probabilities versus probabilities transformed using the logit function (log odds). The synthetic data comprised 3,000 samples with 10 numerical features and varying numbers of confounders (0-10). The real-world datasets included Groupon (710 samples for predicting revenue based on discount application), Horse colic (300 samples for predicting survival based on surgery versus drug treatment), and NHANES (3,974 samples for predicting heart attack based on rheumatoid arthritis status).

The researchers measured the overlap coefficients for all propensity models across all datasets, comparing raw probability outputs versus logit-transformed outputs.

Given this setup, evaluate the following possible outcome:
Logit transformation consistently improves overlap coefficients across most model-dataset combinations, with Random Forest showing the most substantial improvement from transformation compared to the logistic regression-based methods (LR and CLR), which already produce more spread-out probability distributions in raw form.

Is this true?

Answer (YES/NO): NO